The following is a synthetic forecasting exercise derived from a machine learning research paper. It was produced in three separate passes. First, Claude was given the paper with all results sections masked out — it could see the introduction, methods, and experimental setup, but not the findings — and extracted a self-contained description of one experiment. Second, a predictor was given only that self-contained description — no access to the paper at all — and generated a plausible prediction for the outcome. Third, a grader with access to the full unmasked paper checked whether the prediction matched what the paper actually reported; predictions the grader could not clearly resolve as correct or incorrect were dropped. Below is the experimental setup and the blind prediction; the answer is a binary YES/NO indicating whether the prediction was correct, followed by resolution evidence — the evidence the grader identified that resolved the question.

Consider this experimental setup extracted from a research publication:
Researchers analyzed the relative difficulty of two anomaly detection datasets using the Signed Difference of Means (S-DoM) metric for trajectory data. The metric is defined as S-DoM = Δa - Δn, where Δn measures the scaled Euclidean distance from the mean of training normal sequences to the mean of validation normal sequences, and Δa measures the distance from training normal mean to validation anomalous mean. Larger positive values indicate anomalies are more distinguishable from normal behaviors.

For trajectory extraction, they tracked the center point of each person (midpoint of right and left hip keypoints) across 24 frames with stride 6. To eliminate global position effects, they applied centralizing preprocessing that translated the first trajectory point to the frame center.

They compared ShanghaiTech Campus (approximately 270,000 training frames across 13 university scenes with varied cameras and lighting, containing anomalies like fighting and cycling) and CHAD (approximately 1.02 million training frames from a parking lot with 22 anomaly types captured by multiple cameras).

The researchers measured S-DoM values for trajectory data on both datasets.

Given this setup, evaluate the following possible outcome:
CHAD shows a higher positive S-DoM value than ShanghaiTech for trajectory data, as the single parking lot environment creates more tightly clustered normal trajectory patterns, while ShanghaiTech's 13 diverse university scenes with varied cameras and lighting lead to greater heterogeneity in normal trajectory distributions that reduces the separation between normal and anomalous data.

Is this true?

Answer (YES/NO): NO